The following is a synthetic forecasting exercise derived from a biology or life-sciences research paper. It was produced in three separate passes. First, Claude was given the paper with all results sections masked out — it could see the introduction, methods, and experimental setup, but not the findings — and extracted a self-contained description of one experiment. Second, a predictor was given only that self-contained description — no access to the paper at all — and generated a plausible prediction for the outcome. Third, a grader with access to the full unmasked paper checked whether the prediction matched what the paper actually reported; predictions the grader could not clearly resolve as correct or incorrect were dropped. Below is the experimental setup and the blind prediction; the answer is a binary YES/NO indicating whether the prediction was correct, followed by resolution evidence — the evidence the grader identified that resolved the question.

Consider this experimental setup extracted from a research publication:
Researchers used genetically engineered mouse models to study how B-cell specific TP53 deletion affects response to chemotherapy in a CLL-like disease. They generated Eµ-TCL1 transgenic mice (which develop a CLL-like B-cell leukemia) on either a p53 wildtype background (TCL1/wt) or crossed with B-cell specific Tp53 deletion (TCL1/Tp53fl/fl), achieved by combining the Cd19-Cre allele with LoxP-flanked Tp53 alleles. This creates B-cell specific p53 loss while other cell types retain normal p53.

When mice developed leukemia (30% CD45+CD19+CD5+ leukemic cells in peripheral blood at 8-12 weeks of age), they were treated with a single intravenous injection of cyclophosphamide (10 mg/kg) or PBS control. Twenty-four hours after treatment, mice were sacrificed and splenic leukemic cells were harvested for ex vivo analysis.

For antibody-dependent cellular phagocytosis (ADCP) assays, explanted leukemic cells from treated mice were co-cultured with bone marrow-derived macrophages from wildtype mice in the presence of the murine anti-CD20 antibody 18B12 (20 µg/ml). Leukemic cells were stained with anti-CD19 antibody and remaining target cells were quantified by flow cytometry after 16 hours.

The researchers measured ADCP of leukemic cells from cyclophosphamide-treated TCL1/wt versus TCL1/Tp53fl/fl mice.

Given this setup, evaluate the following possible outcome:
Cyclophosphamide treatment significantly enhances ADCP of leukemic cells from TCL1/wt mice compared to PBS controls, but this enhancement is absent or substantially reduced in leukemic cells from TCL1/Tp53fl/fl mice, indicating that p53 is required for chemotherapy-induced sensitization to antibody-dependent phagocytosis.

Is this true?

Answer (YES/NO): YES